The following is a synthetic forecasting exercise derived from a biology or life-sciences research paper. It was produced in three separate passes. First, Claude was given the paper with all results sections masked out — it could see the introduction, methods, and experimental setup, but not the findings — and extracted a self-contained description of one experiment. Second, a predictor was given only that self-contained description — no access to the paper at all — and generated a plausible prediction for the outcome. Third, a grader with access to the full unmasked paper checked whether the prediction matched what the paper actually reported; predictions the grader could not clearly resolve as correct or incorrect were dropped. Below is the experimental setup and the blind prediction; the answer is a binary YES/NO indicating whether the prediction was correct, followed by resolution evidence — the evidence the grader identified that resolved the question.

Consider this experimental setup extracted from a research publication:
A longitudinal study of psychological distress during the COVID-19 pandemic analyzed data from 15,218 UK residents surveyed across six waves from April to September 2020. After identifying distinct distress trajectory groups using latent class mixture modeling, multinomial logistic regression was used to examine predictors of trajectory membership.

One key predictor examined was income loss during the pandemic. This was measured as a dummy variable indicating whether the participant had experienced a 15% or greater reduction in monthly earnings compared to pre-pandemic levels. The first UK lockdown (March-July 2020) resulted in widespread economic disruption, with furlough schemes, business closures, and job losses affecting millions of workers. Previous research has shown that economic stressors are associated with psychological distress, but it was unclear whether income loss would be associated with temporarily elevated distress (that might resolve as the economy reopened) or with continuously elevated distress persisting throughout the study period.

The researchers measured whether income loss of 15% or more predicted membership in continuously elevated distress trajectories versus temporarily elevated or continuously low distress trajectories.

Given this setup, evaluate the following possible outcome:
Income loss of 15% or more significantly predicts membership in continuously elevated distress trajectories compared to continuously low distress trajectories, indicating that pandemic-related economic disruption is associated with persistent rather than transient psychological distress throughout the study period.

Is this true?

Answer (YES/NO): YES